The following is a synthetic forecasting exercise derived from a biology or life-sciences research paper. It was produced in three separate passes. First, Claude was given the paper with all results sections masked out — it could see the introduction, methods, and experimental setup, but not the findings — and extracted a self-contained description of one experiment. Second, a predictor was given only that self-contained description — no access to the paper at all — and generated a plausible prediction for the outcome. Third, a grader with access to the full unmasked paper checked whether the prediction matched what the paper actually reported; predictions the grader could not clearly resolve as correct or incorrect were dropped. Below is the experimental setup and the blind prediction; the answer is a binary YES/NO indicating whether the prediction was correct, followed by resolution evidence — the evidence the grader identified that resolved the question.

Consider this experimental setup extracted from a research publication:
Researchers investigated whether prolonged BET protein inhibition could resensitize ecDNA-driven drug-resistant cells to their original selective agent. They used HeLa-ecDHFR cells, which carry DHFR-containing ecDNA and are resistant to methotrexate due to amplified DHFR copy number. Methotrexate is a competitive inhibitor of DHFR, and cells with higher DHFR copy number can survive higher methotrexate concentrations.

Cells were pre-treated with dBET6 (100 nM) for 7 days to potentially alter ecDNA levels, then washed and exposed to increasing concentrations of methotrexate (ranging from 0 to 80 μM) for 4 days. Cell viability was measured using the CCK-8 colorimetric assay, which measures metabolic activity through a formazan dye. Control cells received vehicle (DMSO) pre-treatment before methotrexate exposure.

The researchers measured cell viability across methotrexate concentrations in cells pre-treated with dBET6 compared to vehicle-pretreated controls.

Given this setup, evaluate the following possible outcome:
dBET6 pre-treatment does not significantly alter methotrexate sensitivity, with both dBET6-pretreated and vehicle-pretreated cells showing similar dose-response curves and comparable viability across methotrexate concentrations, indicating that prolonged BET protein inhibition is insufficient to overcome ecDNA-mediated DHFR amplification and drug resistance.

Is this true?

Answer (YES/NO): NO